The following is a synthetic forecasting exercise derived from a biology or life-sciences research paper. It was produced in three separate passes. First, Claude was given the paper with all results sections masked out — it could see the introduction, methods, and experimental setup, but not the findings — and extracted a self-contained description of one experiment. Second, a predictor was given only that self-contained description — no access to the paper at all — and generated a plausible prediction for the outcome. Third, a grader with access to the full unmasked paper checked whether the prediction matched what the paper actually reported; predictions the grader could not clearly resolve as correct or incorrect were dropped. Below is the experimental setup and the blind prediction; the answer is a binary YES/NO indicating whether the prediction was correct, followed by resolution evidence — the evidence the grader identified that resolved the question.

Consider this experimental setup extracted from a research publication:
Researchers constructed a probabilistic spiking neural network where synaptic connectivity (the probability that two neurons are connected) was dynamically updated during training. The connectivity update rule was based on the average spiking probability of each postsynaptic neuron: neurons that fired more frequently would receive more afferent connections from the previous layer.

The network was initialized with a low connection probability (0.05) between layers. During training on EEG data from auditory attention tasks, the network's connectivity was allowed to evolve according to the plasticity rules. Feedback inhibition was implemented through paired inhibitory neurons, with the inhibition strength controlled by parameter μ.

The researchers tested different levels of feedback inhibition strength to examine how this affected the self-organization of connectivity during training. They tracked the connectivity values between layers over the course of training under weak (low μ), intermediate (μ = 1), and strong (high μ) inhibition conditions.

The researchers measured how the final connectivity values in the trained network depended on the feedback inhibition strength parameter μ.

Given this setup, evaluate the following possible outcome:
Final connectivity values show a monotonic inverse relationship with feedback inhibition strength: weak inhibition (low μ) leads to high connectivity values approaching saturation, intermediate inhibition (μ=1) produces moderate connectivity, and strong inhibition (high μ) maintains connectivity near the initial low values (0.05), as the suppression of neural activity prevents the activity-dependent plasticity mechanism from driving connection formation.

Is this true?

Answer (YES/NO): NO